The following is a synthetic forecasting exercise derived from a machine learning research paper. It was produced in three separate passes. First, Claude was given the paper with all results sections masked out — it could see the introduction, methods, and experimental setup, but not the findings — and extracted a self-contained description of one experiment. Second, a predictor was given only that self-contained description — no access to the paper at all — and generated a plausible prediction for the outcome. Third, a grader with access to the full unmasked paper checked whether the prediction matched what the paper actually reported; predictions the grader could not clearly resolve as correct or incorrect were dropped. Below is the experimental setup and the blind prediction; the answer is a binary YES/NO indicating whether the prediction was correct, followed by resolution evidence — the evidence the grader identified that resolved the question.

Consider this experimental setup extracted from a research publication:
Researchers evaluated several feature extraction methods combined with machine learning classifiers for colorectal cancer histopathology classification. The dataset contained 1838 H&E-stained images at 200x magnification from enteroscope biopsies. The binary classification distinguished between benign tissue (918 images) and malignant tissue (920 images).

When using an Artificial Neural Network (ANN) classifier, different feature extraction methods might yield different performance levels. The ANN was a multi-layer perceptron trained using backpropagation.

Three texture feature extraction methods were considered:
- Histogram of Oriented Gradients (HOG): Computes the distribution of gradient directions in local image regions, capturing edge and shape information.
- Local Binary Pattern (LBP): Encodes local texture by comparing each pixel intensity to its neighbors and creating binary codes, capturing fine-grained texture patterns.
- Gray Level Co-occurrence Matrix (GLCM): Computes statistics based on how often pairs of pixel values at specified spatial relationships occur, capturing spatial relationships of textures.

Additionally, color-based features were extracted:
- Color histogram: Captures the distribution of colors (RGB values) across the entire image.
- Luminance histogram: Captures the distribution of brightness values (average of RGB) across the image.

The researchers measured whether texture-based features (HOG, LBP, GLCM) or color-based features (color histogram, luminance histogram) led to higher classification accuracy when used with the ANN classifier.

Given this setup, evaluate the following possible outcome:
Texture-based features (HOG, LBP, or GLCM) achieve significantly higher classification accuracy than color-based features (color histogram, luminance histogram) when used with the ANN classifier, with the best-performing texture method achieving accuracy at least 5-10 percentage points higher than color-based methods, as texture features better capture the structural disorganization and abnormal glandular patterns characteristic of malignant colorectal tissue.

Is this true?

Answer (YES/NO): NO